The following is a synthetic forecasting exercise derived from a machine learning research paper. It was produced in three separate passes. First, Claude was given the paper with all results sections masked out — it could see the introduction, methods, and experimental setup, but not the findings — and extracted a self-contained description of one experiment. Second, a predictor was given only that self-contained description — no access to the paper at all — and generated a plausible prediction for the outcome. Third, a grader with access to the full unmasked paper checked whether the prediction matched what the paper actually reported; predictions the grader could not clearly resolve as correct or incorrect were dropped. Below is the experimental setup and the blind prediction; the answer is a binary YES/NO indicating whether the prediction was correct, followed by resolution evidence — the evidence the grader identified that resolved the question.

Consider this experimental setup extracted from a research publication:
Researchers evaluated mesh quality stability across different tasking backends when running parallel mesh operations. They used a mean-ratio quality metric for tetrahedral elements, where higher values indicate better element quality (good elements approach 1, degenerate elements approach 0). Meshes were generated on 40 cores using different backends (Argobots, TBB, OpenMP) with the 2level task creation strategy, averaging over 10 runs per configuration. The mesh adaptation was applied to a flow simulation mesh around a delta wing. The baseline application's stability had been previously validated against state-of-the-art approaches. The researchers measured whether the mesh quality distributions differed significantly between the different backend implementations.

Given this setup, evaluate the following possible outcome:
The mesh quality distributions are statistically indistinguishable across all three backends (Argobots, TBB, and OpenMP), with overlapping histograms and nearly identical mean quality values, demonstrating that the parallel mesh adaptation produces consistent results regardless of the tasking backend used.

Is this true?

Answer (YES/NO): NO